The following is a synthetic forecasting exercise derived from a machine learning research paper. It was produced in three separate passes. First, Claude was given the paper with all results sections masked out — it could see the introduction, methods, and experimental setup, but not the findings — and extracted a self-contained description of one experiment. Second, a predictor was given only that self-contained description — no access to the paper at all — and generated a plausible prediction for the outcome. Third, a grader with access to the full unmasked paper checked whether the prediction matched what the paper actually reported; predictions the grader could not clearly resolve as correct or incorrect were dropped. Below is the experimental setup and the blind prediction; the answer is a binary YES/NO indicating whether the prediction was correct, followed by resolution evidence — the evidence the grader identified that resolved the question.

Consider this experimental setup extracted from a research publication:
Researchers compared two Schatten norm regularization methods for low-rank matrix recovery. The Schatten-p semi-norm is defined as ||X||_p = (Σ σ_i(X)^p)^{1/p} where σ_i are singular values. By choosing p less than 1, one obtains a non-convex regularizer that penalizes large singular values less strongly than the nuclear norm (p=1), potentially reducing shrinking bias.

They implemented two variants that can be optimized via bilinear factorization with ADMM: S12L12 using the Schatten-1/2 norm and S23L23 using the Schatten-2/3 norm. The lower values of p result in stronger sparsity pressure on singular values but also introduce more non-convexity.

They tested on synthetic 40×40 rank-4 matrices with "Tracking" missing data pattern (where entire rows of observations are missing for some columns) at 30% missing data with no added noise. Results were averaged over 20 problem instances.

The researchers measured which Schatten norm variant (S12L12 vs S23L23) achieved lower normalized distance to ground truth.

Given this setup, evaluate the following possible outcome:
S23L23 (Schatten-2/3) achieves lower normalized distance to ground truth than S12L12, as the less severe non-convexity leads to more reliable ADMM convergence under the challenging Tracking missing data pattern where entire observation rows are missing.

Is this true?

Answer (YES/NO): YES